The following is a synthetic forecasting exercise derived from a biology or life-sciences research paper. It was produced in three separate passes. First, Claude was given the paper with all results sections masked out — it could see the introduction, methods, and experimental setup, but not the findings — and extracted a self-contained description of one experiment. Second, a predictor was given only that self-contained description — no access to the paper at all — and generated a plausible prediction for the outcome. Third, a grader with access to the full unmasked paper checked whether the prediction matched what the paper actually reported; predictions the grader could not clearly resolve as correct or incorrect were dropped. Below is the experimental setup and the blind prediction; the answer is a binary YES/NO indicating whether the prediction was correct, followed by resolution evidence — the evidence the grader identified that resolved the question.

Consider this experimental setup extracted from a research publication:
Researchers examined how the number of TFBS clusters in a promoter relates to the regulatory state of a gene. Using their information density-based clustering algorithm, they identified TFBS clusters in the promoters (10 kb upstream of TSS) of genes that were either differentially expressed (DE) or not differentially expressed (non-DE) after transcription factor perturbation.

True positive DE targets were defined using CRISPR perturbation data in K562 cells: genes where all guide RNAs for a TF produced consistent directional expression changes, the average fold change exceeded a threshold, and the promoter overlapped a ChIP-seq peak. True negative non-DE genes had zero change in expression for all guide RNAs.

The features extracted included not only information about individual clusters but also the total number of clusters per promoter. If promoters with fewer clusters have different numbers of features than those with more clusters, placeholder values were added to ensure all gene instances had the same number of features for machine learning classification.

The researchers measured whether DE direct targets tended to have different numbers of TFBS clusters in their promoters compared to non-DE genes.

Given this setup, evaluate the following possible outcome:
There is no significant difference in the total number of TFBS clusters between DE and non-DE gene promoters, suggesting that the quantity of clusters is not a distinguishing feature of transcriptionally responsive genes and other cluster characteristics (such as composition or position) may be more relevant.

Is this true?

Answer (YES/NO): NO